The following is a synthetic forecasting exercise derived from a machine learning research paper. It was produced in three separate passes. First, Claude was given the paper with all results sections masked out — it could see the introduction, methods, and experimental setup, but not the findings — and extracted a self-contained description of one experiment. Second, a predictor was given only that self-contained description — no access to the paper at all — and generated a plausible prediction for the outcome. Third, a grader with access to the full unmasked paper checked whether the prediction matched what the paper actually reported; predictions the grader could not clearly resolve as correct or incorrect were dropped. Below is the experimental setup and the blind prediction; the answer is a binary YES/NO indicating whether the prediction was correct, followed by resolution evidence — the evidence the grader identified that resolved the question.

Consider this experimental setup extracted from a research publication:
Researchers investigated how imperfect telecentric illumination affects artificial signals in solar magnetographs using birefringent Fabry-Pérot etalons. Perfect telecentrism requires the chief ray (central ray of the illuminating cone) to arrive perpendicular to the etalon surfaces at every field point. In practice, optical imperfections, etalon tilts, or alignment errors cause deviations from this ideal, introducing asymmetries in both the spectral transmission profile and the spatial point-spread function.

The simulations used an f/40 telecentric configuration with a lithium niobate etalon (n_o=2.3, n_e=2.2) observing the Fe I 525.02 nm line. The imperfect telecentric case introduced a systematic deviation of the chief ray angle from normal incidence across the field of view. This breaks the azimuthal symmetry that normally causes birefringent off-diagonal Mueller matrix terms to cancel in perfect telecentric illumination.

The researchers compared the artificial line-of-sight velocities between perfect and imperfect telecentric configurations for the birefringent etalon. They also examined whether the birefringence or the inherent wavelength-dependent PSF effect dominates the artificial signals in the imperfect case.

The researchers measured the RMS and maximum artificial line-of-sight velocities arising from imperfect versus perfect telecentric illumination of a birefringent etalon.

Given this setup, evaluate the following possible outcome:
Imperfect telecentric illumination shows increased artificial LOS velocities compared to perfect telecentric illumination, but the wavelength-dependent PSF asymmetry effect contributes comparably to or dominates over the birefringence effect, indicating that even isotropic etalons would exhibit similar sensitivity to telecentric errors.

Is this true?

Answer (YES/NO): YES